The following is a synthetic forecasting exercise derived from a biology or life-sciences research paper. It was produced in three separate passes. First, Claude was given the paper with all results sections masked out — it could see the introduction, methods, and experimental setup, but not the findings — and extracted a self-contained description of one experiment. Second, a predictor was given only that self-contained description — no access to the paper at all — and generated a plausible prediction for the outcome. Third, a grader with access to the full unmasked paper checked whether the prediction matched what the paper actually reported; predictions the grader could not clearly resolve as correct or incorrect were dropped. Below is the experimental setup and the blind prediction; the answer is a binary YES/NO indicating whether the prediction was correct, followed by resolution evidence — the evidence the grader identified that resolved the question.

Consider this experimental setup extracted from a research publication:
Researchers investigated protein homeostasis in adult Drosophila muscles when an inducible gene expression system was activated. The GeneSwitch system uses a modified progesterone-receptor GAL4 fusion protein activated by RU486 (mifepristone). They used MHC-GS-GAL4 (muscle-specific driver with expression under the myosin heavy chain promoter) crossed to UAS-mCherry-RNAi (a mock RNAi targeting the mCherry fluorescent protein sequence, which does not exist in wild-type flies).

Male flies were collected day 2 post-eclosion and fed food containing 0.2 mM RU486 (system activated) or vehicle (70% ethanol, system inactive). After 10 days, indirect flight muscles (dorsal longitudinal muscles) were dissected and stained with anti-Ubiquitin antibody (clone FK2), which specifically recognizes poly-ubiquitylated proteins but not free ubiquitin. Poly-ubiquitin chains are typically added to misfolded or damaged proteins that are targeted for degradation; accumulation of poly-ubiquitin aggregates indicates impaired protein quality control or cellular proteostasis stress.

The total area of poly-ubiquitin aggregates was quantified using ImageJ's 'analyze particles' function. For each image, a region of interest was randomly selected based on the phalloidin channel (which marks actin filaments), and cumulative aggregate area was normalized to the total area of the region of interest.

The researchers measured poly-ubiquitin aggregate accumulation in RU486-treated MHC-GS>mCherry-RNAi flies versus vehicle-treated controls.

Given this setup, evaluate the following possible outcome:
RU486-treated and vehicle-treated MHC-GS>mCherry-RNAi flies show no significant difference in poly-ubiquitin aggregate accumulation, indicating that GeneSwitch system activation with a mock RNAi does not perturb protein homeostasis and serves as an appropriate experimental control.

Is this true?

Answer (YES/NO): NO